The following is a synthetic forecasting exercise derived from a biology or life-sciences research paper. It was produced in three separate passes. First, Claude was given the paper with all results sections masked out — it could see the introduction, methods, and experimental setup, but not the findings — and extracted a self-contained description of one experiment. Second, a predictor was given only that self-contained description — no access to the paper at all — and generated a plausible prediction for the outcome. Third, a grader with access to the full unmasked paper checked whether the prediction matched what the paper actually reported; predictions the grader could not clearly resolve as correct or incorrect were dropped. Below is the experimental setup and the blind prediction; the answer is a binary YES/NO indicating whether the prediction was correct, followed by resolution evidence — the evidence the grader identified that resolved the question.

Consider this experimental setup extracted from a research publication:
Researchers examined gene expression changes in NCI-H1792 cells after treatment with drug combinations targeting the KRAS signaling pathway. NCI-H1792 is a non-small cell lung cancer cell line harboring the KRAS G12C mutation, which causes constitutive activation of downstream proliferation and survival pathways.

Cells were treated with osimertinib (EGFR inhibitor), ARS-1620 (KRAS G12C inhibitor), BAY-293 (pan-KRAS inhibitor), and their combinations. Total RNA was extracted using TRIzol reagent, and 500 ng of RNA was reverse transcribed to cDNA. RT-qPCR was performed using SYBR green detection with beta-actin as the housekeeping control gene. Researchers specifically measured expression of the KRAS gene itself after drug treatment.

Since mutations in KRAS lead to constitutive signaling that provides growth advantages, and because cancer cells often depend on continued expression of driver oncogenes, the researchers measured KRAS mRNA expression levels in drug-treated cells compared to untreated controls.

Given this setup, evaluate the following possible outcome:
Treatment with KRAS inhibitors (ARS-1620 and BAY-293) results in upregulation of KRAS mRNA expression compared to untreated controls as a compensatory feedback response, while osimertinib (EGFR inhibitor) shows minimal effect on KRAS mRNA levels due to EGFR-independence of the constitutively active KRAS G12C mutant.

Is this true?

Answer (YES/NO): NO